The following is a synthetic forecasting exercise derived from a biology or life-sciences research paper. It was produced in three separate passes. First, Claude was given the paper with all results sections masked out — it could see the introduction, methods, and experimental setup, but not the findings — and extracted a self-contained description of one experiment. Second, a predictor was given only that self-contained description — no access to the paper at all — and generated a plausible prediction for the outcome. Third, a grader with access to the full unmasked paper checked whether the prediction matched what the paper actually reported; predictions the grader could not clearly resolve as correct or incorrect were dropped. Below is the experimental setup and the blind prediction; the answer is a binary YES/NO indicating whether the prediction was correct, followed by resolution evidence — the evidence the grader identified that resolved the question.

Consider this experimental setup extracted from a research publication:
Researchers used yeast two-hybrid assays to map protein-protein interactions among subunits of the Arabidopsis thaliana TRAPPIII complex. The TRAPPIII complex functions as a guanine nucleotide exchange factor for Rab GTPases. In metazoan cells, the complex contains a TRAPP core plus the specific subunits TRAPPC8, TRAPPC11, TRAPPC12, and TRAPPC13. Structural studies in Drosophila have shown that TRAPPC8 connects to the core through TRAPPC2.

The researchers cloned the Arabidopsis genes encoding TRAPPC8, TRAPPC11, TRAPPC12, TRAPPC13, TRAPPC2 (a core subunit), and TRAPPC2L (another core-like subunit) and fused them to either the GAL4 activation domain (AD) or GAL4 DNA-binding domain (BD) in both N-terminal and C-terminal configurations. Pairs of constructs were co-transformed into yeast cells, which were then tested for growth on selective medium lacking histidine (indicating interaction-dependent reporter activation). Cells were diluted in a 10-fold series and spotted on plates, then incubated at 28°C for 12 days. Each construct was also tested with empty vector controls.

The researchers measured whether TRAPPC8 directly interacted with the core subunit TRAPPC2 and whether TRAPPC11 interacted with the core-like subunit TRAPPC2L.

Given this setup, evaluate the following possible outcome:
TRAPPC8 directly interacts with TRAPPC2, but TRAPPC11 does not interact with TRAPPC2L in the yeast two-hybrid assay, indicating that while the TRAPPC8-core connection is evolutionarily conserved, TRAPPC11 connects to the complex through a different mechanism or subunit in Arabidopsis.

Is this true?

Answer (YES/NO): NO